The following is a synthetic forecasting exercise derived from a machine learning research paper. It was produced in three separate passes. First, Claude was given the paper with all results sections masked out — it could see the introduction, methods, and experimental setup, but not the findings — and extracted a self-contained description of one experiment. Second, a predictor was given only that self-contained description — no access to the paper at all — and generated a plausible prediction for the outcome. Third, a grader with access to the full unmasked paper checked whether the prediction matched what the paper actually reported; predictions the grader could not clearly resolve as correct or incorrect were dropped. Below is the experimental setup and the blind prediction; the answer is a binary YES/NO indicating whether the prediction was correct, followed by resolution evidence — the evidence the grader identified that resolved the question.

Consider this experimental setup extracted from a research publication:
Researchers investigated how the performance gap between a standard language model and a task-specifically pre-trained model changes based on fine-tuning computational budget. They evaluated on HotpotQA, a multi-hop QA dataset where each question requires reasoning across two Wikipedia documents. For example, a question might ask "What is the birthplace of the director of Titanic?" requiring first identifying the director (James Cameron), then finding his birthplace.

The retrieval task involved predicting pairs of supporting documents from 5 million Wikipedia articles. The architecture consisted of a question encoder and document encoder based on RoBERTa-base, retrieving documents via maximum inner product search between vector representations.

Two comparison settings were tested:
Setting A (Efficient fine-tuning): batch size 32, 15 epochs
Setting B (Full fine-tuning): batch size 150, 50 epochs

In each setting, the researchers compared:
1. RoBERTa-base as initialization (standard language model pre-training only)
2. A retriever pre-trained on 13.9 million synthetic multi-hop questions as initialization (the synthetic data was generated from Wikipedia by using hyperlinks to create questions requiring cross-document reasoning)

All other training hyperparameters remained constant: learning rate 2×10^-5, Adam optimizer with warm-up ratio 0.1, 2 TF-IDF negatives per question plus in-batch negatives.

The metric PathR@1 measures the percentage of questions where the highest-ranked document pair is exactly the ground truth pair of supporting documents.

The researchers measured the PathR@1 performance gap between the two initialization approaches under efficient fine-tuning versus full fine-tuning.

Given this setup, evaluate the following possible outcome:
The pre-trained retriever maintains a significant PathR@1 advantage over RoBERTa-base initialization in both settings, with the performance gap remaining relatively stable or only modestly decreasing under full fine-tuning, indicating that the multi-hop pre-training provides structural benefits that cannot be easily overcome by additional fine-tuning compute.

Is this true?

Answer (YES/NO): NO